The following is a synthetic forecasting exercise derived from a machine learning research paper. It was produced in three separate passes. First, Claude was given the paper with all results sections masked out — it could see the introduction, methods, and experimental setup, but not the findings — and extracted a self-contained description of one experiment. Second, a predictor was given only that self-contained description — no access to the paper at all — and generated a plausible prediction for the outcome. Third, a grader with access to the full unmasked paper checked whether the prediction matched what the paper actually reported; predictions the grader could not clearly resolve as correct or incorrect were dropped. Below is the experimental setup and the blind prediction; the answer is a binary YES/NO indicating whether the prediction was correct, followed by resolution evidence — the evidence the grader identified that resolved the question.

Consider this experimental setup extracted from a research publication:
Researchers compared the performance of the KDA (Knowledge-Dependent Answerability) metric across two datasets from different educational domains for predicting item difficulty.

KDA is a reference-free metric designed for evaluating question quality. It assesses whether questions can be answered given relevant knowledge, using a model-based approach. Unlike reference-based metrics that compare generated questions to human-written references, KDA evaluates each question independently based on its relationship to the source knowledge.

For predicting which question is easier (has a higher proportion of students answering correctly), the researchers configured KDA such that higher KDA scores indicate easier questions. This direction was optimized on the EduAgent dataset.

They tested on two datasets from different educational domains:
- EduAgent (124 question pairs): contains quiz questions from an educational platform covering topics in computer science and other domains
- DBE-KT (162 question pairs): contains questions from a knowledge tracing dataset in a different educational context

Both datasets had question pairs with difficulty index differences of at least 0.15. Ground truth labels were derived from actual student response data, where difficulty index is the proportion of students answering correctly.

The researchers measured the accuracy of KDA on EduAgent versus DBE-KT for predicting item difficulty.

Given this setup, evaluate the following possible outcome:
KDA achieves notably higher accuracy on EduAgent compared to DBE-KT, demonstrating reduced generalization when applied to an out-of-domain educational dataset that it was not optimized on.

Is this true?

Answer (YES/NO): YES